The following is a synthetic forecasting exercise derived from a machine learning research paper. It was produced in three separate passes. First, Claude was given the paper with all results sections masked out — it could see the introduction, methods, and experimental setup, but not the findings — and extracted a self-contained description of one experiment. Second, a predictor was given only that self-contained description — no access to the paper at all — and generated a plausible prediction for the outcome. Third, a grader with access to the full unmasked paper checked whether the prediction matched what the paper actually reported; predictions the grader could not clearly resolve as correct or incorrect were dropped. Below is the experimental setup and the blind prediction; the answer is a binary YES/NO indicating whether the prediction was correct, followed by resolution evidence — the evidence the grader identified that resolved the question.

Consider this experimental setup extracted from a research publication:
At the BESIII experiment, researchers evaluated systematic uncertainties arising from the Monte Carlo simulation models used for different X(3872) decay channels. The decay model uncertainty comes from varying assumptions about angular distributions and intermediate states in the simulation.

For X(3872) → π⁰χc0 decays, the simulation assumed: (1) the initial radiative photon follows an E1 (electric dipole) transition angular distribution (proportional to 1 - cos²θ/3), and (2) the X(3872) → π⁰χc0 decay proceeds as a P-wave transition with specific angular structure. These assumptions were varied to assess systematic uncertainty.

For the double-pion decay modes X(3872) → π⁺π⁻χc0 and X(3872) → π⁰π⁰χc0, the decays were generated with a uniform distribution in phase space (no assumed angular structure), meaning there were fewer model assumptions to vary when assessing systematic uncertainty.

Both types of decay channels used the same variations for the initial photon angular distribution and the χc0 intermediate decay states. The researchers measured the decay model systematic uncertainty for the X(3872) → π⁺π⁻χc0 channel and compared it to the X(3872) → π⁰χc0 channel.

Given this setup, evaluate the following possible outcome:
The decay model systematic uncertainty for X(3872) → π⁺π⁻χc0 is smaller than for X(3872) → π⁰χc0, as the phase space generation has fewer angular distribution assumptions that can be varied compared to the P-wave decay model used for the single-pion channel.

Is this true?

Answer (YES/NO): YES